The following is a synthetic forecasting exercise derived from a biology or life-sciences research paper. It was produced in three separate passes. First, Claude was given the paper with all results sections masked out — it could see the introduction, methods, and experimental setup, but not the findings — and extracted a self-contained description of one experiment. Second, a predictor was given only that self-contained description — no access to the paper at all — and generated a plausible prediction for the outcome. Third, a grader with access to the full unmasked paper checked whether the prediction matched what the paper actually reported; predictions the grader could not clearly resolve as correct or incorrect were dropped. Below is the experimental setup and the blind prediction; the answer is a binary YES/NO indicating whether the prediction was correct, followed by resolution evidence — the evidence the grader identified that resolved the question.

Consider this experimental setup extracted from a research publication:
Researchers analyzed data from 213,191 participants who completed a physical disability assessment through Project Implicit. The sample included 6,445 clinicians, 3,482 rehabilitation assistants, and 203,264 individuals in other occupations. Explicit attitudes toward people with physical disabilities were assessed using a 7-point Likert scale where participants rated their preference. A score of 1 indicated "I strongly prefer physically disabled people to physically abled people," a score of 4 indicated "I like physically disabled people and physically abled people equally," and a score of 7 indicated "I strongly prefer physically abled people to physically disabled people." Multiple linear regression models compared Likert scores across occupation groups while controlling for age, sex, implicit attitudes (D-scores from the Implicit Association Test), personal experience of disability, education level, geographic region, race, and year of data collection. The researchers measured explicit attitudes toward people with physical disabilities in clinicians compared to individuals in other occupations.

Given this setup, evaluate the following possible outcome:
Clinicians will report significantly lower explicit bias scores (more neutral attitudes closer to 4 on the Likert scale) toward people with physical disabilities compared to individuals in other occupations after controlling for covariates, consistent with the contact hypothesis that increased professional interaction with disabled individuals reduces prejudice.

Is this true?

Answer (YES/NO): NO